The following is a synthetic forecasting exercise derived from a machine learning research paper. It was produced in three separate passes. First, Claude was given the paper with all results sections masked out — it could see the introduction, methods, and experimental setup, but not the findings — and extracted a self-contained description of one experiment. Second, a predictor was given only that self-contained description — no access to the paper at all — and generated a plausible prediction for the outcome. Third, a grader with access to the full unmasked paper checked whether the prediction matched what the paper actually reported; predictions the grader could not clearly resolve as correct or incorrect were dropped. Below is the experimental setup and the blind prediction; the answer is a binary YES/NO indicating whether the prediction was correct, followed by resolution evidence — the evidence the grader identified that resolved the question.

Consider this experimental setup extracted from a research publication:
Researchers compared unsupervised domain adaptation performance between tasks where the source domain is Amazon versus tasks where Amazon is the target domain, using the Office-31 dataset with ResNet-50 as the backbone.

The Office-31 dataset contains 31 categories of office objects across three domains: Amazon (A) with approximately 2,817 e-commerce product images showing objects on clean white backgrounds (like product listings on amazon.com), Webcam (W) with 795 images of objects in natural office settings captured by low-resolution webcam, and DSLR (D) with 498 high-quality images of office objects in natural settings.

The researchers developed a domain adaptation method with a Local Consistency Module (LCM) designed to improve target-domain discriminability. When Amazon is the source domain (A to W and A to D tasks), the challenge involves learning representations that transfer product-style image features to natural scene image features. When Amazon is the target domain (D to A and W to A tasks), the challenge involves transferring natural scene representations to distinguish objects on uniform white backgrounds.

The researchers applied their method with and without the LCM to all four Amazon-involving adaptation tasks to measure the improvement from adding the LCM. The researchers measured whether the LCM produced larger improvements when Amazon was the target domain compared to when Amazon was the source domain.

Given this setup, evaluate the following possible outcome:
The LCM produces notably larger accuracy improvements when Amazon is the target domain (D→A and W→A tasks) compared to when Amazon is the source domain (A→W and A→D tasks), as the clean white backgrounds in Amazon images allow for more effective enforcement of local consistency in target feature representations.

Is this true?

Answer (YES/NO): NO